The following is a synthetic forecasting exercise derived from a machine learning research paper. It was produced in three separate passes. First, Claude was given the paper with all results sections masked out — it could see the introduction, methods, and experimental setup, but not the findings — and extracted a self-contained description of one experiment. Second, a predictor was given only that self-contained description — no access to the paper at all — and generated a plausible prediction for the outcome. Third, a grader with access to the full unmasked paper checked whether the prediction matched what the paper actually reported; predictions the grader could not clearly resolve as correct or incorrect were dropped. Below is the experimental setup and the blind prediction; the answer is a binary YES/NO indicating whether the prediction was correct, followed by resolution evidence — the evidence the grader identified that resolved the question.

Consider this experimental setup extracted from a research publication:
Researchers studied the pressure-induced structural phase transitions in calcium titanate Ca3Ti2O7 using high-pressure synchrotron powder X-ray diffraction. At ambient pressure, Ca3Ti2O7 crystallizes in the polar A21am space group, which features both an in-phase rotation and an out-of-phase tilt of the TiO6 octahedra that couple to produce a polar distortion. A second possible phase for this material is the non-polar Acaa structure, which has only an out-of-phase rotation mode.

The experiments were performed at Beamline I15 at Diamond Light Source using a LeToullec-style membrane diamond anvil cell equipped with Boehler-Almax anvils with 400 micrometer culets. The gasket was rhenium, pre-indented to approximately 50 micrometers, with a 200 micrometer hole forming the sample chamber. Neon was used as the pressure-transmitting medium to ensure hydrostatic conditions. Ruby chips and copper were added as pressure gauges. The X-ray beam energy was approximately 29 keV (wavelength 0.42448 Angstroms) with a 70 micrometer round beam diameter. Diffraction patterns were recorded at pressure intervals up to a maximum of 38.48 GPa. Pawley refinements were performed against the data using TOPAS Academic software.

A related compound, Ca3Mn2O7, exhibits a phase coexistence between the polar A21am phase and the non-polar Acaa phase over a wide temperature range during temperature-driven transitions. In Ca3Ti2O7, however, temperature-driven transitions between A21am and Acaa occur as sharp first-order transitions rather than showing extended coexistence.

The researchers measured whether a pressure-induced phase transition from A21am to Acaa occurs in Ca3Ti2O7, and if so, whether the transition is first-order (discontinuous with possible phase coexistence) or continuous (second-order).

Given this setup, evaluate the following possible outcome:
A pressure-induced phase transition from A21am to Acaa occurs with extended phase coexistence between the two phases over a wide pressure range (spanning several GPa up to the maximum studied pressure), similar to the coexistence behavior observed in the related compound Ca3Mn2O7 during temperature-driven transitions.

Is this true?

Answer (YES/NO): NO